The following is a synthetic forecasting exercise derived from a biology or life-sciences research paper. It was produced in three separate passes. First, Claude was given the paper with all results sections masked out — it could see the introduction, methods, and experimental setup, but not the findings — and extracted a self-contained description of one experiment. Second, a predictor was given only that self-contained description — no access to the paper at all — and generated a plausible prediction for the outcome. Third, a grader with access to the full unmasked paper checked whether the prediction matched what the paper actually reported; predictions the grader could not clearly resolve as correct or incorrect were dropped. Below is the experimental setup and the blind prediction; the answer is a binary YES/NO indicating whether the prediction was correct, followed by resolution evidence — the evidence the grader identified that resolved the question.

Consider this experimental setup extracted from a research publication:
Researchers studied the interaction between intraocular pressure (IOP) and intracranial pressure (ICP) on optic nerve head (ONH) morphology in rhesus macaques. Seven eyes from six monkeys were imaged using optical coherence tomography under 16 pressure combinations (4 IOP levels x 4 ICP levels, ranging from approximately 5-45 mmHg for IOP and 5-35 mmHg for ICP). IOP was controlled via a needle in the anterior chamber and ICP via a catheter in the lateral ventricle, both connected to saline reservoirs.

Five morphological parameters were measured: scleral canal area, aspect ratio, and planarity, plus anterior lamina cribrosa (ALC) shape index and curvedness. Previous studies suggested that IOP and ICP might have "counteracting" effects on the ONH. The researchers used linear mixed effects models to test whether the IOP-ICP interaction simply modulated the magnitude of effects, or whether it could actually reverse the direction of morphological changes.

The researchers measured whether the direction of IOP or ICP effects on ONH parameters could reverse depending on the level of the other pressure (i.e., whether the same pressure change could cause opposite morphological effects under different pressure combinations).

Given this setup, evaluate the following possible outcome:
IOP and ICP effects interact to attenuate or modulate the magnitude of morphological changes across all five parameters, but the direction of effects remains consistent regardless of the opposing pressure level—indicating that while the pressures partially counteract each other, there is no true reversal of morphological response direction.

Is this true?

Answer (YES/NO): NO